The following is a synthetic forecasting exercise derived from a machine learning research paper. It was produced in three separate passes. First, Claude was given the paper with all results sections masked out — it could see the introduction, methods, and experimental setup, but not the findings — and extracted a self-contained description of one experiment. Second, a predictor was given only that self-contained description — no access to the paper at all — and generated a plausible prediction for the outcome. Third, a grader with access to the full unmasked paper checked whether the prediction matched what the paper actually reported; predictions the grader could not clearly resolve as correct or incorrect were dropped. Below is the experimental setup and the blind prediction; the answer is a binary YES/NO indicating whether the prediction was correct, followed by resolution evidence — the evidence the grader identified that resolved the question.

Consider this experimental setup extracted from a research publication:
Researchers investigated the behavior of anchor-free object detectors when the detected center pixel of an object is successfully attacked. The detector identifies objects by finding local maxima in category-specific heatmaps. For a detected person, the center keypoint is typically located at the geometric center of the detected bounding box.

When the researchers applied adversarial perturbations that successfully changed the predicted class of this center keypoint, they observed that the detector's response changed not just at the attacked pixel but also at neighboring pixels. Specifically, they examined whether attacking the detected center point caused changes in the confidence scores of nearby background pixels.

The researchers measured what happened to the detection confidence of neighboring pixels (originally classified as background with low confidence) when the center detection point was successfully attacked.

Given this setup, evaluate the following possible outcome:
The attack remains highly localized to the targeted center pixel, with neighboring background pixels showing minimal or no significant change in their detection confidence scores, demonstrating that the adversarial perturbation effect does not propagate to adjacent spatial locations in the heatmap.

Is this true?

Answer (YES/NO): NO